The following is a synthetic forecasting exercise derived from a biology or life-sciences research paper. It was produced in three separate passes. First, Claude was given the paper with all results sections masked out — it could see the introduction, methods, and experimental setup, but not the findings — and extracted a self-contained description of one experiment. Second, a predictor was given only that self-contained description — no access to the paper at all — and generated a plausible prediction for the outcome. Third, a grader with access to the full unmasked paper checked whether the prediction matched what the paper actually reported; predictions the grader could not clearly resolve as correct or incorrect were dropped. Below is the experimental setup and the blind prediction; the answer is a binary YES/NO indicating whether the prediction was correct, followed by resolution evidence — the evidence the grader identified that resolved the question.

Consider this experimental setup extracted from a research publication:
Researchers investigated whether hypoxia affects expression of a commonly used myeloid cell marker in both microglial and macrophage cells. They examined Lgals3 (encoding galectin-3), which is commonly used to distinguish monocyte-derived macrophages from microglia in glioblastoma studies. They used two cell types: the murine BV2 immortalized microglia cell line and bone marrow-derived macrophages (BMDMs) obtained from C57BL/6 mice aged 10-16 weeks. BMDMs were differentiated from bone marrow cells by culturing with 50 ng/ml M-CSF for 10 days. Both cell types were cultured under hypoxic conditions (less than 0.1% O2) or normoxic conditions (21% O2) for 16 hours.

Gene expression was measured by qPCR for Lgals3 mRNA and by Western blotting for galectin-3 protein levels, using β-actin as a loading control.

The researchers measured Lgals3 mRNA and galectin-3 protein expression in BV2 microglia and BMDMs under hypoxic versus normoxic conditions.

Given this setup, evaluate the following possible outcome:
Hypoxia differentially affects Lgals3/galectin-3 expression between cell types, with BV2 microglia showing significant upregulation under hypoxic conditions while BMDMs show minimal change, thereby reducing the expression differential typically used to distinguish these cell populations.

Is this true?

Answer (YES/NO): NO